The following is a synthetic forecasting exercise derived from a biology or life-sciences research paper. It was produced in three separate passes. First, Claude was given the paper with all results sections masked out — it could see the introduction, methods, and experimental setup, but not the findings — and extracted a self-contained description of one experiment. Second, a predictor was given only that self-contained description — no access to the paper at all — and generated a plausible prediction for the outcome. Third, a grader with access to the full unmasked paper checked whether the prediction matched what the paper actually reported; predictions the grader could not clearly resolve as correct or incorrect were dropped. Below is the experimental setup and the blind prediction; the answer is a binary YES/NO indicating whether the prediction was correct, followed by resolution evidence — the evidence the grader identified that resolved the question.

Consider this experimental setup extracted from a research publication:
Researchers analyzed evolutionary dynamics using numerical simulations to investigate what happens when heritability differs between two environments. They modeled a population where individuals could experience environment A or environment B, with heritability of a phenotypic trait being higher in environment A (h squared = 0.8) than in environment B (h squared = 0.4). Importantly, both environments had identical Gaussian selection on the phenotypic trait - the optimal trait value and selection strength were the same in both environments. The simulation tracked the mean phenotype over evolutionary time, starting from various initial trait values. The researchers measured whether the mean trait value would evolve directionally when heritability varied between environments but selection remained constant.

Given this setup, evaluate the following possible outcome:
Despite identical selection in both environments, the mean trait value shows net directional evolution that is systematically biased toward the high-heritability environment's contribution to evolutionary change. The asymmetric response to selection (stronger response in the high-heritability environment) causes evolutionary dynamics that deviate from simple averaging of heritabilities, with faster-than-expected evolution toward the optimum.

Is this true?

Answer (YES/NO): NO